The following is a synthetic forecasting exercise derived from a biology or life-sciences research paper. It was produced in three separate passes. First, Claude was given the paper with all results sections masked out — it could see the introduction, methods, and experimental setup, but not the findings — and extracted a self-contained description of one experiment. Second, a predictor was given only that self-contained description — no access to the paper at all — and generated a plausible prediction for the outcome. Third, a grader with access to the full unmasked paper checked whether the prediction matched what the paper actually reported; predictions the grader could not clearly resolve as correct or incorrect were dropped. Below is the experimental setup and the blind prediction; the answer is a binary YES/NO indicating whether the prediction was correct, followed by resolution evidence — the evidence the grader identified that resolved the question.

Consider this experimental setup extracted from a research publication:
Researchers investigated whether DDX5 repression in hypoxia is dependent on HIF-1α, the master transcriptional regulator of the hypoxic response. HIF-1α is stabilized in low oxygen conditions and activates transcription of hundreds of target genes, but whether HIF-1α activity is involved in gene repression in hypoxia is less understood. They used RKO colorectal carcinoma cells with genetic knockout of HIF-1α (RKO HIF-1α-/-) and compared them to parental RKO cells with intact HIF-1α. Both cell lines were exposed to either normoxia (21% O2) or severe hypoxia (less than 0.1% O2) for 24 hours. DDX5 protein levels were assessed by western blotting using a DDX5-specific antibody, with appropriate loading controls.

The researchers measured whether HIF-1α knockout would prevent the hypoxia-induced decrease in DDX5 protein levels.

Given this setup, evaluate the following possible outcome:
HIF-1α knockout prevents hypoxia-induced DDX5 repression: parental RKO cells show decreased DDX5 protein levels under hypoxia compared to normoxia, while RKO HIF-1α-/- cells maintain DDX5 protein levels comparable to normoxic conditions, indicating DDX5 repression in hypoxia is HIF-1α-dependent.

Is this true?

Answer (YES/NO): NO